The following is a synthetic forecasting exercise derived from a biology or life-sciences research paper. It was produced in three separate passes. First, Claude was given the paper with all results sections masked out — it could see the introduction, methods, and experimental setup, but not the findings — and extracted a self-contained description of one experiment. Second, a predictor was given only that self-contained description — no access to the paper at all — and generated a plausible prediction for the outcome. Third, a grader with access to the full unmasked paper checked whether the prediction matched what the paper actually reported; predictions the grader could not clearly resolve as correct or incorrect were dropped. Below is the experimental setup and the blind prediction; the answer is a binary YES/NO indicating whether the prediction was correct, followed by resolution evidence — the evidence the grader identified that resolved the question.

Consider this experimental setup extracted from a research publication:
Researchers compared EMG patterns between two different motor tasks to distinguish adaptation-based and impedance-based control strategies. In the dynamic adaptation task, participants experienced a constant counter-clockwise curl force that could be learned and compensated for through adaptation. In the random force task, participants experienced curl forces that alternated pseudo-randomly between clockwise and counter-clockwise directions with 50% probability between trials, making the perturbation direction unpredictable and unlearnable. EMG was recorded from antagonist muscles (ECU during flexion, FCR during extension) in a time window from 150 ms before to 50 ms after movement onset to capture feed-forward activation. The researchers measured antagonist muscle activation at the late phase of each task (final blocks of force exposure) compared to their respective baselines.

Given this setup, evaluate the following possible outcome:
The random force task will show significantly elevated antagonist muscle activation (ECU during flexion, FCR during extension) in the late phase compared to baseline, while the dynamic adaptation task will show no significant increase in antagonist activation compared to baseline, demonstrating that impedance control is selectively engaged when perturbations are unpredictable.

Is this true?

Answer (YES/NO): YES